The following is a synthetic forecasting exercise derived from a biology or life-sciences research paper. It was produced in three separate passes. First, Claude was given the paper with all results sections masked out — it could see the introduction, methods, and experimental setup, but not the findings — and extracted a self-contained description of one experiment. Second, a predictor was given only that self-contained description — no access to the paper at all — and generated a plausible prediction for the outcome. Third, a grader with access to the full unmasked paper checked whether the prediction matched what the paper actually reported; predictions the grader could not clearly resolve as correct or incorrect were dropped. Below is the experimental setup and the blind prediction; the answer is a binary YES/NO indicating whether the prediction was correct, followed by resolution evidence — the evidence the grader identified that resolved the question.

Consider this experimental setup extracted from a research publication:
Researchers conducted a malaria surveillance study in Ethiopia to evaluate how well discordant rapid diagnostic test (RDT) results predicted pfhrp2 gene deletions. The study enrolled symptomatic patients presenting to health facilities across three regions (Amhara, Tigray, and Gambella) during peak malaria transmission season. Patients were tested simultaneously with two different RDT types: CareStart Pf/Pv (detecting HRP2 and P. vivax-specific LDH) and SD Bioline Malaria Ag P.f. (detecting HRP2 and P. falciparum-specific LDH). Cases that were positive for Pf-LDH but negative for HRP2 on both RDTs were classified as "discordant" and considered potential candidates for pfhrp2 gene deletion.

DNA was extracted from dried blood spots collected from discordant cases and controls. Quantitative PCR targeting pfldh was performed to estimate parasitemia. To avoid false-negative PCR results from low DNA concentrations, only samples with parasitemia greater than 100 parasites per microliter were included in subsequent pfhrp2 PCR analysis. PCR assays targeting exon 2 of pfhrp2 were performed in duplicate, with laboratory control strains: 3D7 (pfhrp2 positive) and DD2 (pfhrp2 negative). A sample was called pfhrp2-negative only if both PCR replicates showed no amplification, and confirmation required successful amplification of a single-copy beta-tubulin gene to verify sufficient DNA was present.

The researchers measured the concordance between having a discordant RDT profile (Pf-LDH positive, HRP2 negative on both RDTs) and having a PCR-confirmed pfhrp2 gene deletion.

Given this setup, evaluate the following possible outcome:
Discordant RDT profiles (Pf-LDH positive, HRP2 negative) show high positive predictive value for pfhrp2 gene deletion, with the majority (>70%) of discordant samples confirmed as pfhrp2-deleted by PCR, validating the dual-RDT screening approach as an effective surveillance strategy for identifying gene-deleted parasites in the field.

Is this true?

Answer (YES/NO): YES